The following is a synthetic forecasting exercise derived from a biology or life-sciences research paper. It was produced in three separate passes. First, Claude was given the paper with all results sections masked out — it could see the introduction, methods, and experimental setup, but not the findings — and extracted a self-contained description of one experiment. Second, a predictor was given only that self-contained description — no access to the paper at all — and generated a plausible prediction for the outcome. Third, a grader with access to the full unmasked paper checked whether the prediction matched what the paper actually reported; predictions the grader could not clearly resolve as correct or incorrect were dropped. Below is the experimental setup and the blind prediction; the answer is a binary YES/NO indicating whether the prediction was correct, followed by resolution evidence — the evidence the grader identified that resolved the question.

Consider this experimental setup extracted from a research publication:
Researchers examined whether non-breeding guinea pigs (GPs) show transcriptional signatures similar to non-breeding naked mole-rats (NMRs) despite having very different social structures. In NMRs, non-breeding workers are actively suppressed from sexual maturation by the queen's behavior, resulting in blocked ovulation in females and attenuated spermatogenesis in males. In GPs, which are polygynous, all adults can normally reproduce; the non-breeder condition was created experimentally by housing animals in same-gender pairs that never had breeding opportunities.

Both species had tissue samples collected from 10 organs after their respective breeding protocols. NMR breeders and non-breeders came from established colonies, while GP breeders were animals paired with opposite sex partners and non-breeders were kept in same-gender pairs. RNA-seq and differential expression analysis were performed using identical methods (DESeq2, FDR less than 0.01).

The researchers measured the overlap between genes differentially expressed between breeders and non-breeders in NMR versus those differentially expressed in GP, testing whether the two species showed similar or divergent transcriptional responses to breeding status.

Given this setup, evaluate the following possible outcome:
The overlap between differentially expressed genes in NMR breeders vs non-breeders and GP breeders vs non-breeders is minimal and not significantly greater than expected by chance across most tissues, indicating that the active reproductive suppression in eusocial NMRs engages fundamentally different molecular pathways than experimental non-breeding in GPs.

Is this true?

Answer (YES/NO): YES